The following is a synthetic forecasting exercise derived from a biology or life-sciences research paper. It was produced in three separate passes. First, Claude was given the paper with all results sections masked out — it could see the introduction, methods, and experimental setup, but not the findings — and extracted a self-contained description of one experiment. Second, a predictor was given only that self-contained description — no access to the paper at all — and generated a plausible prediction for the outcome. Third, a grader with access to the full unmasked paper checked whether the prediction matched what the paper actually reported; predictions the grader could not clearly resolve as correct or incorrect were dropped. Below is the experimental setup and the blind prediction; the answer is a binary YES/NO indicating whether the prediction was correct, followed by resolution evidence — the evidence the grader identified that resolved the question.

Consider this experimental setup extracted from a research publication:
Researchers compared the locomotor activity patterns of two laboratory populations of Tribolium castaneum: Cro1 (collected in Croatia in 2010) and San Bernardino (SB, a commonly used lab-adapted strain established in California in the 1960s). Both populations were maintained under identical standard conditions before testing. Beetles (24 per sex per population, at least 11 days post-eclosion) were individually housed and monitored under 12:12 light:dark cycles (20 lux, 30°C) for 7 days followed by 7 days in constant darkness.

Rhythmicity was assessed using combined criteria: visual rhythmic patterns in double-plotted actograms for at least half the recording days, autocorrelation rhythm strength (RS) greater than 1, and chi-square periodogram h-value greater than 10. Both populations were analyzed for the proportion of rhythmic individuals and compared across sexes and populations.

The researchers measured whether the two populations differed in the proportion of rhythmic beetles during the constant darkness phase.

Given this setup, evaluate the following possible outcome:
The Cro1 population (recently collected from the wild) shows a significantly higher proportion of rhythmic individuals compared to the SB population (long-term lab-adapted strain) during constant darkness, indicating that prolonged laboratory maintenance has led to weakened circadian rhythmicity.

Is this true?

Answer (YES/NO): NO